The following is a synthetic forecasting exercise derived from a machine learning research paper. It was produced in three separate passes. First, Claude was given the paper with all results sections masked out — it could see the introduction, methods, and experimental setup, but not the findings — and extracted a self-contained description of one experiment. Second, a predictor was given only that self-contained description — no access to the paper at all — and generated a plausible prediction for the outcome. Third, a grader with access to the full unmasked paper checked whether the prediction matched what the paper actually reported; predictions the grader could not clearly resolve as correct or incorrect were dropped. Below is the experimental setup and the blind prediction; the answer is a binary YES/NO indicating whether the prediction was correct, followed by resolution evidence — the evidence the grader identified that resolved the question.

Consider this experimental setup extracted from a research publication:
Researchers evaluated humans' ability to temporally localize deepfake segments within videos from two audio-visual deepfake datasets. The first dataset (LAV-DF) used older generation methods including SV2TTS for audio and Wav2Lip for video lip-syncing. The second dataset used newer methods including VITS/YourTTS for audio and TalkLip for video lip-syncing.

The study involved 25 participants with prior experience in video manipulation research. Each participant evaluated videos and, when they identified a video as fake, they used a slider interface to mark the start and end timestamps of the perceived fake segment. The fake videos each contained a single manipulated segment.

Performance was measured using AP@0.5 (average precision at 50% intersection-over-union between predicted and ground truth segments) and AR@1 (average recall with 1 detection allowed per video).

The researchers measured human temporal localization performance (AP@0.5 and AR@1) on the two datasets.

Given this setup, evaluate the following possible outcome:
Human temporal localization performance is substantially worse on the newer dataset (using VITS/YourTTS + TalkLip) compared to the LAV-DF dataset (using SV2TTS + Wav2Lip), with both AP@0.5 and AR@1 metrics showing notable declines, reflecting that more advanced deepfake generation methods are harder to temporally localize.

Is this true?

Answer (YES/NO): YES